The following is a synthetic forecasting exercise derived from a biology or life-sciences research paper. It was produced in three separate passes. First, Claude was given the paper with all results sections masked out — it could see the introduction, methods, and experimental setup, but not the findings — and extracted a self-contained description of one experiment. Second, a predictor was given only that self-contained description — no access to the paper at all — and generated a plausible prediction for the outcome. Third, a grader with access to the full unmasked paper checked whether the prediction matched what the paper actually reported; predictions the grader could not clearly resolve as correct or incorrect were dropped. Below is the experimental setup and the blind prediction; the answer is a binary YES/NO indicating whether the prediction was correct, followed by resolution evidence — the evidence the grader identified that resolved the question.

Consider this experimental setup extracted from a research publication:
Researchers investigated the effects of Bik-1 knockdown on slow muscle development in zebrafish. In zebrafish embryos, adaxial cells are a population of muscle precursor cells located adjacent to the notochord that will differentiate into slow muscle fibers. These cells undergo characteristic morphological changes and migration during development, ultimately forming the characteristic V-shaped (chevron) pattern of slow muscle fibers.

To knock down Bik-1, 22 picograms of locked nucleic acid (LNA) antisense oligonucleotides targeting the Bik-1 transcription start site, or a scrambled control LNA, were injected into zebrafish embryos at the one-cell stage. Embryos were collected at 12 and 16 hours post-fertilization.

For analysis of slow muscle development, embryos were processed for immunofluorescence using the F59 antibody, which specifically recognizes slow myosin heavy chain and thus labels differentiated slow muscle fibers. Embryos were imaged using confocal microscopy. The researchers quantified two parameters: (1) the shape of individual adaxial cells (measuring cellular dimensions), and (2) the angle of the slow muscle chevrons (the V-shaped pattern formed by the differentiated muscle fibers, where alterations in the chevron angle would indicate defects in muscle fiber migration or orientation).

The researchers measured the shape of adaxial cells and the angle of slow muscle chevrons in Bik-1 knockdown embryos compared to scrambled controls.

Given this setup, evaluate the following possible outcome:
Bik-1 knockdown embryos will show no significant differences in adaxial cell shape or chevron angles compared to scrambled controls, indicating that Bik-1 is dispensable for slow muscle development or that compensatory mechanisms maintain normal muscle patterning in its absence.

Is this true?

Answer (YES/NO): NO